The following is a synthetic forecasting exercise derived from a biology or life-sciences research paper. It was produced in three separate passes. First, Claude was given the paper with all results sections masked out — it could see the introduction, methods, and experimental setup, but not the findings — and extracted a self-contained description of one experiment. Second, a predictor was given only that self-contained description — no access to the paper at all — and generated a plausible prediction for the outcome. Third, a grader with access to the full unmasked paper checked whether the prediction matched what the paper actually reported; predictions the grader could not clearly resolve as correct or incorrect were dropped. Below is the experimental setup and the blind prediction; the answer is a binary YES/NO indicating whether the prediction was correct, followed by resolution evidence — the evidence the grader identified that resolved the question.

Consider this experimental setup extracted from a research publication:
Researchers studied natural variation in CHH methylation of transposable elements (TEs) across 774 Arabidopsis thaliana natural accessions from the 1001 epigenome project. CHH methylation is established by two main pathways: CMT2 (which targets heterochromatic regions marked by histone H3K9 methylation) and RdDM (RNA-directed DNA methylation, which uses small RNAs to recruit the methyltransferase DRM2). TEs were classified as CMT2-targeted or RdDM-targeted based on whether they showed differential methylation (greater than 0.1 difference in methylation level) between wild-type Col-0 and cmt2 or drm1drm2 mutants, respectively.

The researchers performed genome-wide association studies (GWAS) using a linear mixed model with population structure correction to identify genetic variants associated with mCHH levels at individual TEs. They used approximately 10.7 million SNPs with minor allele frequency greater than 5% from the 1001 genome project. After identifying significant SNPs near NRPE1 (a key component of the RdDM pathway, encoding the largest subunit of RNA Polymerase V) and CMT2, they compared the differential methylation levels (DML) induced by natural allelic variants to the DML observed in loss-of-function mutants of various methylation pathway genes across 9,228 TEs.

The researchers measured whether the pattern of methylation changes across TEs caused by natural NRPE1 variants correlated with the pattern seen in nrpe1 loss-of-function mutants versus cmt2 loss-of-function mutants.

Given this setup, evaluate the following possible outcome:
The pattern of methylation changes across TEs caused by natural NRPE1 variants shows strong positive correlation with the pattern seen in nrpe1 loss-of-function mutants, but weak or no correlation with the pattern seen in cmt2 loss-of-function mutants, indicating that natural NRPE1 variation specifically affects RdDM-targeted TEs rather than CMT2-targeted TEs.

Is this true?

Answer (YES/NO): NO